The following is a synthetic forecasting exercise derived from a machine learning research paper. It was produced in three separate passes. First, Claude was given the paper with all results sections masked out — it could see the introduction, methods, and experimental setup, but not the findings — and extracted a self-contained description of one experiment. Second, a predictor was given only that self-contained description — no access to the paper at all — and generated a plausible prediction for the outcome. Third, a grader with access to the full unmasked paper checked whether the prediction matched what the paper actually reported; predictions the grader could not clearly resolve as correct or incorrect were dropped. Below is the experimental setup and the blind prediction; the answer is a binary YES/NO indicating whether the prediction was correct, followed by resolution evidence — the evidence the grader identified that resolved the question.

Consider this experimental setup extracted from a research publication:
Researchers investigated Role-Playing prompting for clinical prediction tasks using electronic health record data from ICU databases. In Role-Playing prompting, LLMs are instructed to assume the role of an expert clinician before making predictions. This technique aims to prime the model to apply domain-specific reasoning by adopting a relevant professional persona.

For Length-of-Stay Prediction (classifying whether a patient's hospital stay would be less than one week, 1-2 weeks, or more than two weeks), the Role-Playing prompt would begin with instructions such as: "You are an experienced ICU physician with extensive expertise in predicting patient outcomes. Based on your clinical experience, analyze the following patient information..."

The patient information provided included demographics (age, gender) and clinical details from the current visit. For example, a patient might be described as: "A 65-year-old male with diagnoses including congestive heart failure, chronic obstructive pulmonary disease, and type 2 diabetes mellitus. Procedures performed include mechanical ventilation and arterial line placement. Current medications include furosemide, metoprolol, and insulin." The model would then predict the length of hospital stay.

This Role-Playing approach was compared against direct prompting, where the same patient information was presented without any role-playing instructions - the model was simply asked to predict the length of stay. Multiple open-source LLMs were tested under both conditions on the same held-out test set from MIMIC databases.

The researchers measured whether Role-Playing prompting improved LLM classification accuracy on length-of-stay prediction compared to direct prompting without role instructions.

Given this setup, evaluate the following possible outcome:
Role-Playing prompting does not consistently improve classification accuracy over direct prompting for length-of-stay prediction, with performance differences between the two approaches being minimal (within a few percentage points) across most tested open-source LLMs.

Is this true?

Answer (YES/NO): YES